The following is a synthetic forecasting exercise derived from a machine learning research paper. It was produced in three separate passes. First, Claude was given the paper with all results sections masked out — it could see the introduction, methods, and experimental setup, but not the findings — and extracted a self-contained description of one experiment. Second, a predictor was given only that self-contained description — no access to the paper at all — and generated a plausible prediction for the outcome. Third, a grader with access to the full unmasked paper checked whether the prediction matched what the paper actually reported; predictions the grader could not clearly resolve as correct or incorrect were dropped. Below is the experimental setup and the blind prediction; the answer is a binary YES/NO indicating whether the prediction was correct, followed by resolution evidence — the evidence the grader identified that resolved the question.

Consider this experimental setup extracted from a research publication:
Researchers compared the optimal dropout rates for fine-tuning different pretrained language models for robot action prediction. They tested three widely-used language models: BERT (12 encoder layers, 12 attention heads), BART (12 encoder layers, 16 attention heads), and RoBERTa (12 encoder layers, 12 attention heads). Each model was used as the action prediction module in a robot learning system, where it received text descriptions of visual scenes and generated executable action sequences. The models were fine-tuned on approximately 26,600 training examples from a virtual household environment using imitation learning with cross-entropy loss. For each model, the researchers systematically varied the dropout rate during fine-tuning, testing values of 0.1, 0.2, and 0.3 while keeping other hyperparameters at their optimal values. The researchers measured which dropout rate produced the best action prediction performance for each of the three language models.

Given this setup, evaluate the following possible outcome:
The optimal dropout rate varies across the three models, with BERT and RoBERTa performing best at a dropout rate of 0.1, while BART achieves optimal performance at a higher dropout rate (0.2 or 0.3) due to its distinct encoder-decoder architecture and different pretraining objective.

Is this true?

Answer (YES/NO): NO